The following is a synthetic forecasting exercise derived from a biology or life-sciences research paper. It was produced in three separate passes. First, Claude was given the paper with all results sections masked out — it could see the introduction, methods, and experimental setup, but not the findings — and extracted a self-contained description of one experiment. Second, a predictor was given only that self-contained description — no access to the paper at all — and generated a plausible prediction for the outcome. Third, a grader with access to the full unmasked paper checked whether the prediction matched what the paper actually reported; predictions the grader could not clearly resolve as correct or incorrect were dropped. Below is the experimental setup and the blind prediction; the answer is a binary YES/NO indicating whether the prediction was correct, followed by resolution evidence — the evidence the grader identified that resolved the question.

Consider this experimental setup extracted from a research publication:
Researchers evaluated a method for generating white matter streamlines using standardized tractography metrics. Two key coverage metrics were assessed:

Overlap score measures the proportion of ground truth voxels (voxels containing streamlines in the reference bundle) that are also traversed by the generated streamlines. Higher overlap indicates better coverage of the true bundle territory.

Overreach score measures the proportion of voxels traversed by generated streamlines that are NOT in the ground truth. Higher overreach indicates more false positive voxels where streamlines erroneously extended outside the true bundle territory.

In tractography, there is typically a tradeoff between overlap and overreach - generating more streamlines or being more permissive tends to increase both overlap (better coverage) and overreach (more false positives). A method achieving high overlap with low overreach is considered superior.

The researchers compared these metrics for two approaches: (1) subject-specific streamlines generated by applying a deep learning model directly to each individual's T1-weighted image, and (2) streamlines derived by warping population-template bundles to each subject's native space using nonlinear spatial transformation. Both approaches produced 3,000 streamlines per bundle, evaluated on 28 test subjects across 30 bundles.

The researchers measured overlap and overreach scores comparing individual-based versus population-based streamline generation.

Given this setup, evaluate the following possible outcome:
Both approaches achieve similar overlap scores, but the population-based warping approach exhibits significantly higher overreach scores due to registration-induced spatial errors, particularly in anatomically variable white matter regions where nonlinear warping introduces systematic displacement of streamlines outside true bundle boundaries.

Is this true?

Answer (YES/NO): NO